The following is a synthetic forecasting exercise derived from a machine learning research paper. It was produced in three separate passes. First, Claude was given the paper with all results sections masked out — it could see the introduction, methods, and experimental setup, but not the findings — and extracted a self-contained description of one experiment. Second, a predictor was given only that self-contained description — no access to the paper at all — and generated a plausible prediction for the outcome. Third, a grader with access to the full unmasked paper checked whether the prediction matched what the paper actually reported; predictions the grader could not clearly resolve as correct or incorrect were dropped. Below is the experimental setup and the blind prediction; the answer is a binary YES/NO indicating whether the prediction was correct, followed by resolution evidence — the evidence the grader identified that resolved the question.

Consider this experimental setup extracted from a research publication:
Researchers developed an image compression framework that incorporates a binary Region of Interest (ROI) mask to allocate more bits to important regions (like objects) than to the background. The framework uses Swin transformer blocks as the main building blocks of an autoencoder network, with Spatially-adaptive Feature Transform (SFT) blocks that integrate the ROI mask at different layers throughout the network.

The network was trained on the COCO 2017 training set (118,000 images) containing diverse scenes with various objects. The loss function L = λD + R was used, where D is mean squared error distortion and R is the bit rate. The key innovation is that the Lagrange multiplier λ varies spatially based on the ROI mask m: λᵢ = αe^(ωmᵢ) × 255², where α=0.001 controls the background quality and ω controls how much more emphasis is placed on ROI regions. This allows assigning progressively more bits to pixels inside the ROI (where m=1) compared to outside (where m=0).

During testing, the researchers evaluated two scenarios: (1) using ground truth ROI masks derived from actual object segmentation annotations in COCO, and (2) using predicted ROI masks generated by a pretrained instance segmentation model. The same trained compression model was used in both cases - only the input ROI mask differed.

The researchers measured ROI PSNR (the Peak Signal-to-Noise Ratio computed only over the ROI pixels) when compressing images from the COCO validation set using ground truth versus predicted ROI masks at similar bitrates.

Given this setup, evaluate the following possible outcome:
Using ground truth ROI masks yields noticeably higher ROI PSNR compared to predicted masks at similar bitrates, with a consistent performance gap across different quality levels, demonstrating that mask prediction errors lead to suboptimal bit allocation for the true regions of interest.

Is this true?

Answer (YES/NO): YES